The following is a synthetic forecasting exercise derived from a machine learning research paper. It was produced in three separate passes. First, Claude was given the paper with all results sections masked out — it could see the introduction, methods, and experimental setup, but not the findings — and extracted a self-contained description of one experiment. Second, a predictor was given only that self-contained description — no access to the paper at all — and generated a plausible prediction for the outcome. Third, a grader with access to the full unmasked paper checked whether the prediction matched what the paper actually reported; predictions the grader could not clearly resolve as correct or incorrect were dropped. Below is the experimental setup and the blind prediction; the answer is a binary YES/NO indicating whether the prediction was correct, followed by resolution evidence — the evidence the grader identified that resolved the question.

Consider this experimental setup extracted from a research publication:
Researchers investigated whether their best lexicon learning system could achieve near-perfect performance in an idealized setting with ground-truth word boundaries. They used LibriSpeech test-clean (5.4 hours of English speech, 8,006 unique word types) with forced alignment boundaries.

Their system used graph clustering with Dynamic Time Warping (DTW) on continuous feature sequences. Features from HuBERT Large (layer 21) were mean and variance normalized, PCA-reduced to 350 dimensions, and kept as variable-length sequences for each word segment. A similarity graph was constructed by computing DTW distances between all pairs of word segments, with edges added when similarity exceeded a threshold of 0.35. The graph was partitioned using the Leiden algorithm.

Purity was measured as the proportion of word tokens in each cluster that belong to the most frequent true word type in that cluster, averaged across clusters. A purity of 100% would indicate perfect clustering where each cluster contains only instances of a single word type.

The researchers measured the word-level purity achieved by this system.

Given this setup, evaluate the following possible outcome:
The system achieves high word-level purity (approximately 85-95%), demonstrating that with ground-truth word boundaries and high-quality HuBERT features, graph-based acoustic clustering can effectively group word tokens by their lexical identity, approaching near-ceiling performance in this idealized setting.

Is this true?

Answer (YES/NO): YES